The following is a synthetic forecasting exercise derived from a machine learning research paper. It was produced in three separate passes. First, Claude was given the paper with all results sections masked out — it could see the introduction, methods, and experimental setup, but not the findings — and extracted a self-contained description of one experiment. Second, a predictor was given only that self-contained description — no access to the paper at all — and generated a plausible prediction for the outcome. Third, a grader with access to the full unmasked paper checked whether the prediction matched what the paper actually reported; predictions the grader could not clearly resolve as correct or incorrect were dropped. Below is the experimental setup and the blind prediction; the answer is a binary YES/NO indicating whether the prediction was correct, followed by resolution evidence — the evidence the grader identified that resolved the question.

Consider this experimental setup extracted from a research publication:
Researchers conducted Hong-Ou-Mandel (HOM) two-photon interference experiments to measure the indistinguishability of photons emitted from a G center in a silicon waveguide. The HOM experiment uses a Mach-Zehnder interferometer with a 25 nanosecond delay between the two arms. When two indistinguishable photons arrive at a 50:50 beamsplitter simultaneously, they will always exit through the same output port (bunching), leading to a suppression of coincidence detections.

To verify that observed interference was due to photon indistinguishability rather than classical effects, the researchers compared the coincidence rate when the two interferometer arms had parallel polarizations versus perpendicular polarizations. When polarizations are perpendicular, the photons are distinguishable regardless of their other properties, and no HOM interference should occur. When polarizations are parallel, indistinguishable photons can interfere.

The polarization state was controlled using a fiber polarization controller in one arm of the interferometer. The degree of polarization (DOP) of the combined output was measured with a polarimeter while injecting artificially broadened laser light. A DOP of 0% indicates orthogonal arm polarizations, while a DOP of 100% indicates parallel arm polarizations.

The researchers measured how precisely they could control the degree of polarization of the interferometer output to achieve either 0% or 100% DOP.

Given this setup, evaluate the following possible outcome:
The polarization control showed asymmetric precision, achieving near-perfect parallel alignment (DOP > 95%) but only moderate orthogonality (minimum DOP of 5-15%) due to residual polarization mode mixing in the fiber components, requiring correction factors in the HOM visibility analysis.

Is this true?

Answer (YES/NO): NO